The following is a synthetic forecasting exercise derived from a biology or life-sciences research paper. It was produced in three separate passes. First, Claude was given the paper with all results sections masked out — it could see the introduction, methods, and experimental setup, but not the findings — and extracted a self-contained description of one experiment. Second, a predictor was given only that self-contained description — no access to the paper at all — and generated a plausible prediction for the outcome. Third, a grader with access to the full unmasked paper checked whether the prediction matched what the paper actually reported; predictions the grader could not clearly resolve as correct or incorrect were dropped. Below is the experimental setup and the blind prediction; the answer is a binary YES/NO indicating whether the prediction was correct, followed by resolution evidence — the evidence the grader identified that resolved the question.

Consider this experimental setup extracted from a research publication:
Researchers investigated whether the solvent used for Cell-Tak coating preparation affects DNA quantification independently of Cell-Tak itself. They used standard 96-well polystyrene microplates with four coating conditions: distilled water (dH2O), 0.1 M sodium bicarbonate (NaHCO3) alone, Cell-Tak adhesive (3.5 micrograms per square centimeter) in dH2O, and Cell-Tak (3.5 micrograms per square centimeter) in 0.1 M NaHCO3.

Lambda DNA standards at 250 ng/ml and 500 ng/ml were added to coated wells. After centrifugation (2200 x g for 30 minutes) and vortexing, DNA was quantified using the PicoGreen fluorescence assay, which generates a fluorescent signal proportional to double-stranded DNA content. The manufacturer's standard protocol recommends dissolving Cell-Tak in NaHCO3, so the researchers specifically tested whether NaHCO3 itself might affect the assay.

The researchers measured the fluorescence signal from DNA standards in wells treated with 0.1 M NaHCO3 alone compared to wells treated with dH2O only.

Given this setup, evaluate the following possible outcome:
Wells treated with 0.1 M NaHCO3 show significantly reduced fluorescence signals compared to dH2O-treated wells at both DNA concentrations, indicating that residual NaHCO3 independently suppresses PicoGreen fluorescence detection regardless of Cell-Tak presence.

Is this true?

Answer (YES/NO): NO